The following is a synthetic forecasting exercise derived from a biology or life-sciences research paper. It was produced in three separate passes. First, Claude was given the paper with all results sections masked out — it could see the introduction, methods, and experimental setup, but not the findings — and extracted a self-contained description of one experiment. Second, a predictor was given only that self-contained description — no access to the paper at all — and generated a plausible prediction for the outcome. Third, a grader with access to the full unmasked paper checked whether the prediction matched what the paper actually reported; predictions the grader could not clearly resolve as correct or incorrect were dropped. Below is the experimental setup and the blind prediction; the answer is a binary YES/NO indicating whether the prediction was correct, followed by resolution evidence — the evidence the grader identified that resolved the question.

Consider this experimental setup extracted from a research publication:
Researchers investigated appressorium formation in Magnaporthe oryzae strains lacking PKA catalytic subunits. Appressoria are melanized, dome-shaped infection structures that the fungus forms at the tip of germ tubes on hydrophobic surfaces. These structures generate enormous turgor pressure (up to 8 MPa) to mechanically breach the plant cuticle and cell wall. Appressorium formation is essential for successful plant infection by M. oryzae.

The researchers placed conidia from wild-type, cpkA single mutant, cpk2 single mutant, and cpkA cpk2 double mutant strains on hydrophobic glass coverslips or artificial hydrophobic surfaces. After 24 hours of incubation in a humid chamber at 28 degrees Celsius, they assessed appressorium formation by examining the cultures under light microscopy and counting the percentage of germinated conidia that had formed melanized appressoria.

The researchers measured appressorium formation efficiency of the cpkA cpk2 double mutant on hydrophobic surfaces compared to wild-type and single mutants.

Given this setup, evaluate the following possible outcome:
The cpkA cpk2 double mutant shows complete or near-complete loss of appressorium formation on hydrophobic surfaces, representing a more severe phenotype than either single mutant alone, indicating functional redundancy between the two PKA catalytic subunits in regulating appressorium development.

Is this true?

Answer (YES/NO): YES